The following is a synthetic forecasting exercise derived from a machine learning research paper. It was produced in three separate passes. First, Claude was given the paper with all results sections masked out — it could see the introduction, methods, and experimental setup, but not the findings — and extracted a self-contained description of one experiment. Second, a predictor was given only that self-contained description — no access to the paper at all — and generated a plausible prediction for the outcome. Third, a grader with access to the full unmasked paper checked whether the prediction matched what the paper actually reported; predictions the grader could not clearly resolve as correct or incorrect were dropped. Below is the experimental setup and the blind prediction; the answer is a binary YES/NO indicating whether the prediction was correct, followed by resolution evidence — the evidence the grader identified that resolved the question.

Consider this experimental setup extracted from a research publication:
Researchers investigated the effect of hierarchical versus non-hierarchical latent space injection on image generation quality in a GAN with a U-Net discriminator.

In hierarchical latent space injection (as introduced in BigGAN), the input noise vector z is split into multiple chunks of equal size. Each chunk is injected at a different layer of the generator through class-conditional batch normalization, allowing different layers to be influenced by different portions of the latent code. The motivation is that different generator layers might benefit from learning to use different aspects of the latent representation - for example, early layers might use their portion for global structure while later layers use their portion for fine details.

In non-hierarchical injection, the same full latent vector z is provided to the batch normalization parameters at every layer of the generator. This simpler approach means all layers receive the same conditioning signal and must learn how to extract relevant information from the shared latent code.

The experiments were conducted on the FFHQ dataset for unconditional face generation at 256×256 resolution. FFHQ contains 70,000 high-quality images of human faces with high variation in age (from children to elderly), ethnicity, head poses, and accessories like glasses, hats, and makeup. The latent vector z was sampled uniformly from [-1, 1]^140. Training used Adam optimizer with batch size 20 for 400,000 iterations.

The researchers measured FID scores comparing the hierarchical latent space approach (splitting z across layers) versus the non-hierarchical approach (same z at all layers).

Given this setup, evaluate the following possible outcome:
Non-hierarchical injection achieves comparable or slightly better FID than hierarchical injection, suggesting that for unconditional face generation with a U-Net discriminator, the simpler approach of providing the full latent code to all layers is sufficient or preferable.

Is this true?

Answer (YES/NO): YES